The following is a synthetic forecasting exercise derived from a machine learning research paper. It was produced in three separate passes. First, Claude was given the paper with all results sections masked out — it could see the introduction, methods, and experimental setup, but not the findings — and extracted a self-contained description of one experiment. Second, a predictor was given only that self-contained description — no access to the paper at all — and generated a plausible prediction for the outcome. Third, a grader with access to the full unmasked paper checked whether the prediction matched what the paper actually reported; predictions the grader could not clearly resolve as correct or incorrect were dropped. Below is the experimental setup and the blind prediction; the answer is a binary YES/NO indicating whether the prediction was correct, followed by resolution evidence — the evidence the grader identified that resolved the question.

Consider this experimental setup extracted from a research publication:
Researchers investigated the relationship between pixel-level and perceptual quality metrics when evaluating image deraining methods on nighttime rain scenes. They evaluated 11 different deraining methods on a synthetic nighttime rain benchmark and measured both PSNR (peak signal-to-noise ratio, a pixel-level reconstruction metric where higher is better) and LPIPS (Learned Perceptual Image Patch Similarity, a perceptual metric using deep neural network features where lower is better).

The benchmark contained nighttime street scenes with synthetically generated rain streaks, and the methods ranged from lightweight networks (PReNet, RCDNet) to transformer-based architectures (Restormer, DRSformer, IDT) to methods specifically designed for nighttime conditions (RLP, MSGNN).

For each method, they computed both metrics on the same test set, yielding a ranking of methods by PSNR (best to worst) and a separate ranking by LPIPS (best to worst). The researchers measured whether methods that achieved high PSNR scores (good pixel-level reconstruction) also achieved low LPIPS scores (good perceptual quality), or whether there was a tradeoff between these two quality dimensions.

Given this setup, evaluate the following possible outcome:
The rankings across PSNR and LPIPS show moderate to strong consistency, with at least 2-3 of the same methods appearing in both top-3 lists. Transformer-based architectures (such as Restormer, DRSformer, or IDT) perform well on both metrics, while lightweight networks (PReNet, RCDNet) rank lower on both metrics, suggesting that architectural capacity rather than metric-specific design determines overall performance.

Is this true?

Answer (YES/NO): YES